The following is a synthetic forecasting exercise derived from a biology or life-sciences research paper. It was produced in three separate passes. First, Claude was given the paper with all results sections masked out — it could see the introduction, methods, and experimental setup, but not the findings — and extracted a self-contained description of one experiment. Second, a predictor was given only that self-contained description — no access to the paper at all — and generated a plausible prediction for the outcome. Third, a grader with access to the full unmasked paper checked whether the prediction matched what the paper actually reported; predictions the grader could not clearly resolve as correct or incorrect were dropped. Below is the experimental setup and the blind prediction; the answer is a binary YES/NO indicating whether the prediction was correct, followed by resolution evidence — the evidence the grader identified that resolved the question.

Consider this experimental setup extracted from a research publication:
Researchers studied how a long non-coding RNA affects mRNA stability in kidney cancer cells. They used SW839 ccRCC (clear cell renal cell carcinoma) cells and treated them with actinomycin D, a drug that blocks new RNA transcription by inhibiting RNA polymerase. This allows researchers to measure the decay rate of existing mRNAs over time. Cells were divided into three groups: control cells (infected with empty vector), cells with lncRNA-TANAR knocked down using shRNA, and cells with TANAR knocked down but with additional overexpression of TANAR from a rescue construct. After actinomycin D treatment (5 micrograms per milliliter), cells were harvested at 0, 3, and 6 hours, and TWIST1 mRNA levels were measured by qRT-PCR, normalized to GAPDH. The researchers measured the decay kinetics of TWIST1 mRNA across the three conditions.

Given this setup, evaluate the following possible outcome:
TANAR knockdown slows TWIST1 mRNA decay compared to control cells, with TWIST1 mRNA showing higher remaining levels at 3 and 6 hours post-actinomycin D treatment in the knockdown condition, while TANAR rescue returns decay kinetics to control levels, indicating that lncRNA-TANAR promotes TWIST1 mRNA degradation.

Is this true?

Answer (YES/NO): NO